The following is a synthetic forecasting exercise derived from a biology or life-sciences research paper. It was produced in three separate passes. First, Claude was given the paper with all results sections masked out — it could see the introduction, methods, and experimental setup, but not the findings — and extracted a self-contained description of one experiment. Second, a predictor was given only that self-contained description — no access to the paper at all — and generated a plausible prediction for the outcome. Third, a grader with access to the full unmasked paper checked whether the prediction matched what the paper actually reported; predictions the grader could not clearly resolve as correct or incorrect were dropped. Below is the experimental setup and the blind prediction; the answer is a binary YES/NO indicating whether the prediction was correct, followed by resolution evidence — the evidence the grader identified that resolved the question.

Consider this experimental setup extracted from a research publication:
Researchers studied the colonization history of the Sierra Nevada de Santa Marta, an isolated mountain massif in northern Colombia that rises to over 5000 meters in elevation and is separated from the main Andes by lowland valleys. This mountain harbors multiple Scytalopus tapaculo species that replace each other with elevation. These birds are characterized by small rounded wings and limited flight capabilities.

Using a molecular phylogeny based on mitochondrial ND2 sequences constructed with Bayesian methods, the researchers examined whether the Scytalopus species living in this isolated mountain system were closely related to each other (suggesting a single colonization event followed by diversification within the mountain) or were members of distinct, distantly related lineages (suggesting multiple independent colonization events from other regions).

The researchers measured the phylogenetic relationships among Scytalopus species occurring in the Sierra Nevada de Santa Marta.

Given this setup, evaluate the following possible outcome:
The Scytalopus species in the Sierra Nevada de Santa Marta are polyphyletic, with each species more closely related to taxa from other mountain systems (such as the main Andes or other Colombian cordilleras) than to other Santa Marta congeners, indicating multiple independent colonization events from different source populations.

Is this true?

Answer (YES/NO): YES